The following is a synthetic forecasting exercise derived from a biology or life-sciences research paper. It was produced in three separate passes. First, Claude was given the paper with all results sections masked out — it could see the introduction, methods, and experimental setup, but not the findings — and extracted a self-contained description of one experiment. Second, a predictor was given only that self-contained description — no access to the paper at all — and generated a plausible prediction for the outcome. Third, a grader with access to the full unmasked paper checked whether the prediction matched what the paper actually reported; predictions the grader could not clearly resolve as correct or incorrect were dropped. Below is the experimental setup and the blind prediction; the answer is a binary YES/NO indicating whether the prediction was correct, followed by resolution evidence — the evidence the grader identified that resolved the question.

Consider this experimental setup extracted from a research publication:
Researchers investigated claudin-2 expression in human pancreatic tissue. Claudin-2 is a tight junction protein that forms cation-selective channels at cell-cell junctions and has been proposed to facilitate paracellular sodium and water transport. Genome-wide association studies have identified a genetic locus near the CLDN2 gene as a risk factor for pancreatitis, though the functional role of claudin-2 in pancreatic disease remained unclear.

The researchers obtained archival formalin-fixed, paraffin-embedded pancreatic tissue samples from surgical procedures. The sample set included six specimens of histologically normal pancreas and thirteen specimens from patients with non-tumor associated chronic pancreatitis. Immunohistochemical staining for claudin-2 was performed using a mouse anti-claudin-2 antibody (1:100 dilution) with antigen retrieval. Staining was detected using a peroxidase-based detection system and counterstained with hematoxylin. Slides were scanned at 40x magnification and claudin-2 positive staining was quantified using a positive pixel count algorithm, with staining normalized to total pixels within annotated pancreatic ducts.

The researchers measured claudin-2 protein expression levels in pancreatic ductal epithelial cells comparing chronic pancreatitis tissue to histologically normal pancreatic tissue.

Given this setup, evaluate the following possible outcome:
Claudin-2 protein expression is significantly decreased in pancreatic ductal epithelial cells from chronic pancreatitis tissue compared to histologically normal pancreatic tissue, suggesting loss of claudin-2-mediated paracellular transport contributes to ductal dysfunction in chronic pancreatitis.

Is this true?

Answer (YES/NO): NO